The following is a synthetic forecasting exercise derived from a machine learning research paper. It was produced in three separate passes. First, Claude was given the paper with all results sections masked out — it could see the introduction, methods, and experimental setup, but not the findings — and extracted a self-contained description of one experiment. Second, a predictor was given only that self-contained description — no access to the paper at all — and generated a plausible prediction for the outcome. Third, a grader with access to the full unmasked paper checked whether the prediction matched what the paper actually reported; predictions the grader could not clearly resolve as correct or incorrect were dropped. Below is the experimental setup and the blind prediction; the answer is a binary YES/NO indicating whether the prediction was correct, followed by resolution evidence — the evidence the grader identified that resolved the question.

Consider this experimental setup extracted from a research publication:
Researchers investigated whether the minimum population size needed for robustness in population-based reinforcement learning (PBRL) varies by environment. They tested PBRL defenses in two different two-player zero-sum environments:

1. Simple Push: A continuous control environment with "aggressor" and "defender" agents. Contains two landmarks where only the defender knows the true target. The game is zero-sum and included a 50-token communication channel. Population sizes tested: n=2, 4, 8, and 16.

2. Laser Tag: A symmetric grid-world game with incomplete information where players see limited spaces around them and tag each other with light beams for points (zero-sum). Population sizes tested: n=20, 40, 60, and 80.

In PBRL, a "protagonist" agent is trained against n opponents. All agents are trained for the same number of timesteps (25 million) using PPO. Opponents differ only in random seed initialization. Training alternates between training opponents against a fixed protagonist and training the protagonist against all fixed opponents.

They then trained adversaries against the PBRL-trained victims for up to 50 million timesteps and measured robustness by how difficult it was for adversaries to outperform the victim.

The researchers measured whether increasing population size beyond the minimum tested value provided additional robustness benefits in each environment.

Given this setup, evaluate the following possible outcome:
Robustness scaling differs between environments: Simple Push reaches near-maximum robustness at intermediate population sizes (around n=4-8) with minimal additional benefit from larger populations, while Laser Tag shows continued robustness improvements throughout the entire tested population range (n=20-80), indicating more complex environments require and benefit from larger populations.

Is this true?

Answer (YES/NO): NO